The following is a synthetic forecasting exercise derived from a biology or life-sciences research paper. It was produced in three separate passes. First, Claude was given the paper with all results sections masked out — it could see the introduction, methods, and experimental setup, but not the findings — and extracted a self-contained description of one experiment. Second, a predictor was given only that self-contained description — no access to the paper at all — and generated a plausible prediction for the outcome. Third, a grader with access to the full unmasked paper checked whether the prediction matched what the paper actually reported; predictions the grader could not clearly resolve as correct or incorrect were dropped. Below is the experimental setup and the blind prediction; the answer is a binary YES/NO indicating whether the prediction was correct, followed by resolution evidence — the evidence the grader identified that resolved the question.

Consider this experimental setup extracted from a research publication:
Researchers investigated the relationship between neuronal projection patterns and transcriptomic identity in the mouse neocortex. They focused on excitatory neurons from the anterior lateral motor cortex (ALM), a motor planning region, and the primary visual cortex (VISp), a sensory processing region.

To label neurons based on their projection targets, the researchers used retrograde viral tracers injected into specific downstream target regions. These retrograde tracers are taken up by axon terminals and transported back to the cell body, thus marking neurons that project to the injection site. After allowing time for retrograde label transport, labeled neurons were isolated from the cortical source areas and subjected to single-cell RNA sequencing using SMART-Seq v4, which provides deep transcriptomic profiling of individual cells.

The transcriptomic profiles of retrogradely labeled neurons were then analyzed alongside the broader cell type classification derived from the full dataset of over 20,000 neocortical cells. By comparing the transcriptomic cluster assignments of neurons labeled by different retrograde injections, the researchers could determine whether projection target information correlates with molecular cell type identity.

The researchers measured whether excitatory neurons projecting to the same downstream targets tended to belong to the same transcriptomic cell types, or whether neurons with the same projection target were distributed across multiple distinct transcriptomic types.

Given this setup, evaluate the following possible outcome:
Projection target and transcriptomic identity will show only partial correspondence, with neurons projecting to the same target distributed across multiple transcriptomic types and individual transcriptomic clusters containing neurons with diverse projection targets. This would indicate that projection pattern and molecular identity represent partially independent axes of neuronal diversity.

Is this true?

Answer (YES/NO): NO